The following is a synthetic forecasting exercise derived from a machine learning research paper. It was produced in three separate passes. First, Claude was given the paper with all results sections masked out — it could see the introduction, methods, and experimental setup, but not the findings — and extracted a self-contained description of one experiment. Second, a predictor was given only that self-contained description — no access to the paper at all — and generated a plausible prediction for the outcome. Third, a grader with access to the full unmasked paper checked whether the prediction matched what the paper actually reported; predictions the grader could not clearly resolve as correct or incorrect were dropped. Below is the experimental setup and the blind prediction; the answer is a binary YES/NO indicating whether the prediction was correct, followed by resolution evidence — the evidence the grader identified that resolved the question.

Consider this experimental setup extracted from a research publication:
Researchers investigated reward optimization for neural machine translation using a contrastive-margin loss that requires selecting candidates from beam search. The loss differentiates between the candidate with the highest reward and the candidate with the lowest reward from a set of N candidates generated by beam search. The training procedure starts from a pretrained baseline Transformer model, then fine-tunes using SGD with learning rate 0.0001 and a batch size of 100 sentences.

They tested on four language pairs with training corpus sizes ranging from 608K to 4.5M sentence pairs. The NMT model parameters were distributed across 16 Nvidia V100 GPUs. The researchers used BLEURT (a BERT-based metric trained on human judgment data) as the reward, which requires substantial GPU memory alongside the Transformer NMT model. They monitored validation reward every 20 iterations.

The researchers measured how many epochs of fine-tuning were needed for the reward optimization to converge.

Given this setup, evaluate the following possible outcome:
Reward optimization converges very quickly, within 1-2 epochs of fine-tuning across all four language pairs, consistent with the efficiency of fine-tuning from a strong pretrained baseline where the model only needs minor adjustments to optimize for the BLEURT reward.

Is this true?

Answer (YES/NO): YES